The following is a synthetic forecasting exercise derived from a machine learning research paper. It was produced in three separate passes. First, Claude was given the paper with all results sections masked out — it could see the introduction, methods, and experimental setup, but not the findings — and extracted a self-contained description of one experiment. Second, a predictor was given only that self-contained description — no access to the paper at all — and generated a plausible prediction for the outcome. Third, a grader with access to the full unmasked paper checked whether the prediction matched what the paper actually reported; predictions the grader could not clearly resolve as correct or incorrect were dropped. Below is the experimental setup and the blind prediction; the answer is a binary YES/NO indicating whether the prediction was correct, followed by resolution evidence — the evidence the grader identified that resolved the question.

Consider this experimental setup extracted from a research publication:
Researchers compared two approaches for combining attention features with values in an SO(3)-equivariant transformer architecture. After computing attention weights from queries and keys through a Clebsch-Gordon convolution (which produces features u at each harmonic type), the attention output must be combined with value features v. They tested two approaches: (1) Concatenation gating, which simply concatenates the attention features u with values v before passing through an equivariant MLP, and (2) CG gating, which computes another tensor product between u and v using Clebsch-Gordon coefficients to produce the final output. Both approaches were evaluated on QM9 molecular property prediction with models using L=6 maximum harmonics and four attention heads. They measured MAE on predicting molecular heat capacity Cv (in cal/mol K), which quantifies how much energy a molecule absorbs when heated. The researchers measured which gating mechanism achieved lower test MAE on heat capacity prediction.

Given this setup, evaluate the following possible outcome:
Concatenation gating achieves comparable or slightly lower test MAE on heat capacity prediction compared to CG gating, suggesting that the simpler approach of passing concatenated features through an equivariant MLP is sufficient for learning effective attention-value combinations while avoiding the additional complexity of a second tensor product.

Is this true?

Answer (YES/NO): NO